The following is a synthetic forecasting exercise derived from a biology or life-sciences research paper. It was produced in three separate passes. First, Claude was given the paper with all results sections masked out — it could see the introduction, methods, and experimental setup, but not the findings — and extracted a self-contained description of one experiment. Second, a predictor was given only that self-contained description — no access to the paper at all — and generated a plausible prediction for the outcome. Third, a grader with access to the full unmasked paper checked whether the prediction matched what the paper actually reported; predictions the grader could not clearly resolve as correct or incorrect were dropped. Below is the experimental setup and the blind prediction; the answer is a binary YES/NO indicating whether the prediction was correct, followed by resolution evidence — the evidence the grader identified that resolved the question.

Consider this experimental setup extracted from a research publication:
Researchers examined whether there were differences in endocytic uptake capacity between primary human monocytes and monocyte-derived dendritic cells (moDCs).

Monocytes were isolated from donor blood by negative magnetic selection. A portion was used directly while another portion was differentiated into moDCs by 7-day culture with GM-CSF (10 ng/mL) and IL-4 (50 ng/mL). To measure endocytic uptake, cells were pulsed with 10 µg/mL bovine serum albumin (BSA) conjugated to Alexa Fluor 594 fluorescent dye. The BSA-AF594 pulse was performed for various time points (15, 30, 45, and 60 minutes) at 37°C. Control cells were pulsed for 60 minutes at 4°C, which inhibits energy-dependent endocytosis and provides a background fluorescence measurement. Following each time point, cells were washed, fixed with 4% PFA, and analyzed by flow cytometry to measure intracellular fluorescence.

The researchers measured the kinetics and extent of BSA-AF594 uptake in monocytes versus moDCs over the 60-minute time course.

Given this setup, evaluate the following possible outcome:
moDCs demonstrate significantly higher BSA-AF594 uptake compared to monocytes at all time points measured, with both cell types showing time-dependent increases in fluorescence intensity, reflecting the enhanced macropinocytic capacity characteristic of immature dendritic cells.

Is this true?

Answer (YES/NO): YES